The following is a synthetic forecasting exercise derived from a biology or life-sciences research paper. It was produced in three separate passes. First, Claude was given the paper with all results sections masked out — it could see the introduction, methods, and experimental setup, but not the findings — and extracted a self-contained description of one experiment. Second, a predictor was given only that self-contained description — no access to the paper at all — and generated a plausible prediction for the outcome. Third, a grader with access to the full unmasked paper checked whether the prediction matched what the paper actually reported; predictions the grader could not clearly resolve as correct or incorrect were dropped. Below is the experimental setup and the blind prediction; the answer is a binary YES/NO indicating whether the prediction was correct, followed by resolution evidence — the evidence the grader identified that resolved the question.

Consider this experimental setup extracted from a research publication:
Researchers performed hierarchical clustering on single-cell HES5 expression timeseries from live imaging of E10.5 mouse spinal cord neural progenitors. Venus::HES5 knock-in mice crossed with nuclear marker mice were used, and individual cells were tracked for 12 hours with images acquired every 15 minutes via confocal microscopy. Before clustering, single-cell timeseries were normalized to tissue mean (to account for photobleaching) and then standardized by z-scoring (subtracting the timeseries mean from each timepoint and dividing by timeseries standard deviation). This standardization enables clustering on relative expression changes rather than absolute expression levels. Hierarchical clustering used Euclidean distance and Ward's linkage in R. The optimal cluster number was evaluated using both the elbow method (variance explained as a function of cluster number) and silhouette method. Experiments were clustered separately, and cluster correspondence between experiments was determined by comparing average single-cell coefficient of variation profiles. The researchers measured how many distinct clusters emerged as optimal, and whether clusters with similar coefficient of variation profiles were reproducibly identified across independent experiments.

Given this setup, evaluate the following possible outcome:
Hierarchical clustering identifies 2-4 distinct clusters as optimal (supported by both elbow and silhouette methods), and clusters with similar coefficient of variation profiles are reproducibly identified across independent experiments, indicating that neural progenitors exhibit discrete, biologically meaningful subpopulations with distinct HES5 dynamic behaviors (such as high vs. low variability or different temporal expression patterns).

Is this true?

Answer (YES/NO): YES